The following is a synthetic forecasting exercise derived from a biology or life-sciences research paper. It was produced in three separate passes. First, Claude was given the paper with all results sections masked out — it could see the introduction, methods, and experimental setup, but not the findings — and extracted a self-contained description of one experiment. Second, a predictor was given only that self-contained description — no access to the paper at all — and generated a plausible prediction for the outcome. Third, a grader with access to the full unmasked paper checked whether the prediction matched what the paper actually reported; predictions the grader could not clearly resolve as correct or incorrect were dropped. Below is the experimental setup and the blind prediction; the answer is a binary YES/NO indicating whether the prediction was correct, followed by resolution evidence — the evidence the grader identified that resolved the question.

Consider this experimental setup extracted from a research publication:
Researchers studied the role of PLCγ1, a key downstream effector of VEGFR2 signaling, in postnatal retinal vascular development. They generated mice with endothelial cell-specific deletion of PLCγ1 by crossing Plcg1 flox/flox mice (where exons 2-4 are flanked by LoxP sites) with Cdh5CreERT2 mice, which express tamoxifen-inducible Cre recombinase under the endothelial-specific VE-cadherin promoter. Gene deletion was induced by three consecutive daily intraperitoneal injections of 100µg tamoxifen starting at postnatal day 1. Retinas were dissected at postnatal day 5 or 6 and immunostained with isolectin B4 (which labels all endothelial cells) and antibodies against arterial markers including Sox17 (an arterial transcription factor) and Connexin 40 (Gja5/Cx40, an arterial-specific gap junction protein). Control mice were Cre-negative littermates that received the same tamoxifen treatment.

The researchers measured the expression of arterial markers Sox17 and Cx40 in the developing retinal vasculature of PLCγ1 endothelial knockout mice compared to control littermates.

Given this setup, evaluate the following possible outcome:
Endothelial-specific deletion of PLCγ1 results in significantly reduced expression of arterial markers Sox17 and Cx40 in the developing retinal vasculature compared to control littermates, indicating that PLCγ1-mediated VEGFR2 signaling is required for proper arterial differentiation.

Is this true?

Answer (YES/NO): NO